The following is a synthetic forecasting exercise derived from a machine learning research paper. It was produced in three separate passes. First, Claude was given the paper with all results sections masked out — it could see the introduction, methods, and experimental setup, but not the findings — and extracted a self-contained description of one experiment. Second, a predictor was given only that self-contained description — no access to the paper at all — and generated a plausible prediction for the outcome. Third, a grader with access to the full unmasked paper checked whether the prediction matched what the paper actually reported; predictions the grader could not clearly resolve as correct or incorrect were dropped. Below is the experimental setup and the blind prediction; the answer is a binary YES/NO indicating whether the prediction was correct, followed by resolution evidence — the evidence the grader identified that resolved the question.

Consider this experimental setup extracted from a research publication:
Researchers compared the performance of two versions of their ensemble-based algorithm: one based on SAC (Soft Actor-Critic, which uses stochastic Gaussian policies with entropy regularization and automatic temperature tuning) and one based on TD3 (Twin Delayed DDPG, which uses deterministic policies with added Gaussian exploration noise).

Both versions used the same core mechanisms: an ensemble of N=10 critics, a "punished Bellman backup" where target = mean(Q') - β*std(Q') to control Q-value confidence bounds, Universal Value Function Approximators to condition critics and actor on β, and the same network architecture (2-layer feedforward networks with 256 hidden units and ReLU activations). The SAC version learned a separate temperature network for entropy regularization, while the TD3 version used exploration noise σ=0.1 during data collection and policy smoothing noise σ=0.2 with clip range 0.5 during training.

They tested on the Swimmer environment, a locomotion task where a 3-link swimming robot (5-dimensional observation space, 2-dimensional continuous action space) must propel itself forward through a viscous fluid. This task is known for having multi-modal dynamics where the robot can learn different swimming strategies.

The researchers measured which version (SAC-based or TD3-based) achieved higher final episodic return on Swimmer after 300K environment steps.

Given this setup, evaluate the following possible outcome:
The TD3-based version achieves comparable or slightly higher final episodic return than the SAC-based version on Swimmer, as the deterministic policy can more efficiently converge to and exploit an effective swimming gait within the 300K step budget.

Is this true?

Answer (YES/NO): NO